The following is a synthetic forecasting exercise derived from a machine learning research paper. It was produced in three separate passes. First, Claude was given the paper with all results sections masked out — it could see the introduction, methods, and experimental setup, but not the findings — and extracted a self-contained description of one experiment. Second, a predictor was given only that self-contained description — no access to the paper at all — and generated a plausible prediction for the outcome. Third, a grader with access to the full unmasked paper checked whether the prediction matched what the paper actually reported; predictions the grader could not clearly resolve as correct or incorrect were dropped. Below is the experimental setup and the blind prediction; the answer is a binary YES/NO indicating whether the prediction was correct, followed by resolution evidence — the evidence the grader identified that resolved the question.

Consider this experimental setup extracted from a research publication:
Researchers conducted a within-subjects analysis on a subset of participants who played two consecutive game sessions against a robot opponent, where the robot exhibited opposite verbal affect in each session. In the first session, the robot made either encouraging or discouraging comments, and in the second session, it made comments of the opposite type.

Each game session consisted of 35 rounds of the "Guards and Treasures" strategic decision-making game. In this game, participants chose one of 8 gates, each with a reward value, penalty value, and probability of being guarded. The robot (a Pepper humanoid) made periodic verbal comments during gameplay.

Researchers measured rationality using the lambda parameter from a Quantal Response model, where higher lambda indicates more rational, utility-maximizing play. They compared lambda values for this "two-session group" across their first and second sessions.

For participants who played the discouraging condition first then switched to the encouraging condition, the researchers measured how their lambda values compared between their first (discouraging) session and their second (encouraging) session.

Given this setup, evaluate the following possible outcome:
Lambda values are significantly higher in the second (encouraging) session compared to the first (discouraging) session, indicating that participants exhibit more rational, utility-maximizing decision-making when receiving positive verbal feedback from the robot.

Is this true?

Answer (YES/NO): NO